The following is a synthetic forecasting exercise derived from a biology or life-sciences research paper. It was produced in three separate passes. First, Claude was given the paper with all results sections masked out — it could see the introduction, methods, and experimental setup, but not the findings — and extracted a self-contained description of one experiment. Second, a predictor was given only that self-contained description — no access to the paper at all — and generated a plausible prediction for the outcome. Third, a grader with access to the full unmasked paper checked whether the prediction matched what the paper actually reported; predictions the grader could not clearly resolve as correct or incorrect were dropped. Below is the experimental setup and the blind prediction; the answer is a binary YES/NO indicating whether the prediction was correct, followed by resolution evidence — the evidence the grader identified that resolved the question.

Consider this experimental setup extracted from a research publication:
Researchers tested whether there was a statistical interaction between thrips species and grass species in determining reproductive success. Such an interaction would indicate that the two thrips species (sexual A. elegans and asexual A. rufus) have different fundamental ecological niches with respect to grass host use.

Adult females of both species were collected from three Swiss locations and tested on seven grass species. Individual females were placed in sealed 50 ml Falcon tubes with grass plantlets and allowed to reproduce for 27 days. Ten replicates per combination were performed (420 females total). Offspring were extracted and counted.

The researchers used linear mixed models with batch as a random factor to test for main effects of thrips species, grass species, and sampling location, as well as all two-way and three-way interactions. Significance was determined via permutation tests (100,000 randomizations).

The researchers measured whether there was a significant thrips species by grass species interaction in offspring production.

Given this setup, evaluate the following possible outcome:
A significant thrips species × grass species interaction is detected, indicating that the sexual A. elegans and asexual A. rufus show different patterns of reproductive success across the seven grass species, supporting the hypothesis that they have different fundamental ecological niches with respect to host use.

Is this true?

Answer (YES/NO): YES